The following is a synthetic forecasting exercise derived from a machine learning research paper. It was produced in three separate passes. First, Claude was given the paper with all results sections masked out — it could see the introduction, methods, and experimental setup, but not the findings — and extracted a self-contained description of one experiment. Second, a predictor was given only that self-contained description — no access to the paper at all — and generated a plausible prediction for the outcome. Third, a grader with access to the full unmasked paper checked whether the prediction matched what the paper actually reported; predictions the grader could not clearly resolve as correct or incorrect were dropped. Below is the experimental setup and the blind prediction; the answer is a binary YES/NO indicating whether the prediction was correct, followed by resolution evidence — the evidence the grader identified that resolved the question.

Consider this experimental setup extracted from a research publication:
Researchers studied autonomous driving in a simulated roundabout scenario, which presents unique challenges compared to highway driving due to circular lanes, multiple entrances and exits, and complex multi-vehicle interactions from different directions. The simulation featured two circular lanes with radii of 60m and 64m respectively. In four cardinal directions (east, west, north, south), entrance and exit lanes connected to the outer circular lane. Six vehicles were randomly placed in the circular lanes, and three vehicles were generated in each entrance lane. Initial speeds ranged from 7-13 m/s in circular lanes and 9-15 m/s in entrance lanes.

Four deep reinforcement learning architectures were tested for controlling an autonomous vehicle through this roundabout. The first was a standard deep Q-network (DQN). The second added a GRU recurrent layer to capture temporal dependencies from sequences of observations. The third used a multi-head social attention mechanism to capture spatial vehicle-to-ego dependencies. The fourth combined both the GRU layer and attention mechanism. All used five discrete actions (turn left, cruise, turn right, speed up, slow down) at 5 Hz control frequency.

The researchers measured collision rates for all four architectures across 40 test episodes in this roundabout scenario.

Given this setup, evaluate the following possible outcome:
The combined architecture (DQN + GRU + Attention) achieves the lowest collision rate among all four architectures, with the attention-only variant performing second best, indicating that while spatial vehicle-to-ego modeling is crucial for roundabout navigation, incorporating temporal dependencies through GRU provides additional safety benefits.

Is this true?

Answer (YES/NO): YES